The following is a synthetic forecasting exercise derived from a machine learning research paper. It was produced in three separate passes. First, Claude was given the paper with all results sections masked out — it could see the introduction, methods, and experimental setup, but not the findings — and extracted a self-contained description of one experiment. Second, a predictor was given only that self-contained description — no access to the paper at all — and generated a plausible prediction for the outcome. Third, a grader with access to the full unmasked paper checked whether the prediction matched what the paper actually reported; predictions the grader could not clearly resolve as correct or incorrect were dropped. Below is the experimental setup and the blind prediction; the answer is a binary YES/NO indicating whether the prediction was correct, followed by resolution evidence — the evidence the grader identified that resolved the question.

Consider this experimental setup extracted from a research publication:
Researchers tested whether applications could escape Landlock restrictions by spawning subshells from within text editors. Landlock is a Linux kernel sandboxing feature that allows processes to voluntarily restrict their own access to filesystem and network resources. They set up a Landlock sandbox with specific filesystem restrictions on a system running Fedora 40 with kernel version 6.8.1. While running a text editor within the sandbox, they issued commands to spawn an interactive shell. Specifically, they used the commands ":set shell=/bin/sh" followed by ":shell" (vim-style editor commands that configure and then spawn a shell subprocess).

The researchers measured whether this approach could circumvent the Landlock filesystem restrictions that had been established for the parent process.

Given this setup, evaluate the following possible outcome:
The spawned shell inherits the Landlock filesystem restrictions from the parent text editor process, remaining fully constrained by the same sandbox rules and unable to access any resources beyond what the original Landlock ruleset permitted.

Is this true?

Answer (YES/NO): YES